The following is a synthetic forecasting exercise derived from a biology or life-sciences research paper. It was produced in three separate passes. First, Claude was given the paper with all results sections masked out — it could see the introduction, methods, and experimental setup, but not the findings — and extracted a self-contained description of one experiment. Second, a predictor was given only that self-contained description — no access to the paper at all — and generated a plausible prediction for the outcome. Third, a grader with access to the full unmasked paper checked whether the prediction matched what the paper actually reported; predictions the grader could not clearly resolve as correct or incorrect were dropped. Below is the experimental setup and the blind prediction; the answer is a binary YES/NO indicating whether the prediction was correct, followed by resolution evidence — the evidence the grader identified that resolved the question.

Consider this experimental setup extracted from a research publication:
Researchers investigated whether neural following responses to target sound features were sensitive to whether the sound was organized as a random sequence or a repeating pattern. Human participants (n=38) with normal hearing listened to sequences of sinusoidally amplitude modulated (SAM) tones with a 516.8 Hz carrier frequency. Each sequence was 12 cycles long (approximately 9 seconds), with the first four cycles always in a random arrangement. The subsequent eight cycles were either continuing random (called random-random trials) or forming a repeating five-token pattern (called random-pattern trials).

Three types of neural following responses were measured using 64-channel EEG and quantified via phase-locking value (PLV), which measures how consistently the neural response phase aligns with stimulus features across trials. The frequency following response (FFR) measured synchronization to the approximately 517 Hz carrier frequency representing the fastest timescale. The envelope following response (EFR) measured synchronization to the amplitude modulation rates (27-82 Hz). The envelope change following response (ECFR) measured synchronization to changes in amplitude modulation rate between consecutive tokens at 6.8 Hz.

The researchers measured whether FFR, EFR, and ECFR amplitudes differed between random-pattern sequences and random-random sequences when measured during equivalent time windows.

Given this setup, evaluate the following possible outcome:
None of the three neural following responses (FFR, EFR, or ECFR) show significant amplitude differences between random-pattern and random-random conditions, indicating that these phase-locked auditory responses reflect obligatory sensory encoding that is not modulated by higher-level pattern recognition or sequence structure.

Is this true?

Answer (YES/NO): YES